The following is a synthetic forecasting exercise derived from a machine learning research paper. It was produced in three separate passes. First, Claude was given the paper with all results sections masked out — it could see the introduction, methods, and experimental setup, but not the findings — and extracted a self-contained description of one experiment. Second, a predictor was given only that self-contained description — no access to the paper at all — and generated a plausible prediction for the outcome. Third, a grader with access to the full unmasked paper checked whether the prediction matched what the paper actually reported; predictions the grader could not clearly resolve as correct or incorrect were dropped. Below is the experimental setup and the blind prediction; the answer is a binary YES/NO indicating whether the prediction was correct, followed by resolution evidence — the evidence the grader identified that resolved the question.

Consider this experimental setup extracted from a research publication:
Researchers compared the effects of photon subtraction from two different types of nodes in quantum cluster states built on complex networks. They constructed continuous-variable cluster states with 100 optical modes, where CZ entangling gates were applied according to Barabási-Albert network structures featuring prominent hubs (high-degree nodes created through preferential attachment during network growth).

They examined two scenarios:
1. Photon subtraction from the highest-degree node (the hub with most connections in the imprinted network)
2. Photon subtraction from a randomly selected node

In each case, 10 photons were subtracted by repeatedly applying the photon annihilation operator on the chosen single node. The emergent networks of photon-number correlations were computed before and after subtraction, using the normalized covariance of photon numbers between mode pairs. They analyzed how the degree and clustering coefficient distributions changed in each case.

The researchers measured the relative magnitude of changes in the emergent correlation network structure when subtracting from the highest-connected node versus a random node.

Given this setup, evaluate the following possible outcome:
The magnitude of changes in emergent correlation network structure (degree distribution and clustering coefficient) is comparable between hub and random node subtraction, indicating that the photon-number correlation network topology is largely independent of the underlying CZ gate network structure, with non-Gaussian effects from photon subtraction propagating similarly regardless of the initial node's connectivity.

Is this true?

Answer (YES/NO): NO